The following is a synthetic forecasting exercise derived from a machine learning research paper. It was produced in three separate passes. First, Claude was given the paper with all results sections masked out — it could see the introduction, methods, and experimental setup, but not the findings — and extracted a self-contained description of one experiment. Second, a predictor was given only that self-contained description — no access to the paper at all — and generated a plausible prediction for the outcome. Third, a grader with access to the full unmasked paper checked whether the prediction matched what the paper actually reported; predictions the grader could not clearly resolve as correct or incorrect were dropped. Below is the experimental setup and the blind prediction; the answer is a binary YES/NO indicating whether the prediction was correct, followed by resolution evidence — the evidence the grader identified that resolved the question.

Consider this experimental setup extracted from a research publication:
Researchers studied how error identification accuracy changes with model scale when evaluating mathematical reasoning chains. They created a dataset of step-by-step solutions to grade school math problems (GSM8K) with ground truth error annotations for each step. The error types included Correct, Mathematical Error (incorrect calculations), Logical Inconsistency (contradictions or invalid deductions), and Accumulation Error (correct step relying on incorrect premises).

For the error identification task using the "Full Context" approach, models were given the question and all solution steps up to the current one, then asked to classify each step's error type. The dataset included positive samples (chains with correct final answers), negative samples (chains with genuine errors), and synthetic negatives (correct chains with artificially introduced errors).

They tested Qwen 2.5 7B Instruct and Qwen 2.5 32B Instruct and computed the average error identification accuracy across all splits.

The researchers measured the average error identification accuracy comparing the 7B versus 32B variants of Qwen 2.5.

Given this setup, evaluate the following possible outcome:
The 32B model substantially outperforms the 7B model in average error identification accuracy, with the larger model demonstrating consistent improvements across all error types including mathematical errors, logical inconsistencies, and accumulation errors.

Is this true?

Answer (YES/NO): NO